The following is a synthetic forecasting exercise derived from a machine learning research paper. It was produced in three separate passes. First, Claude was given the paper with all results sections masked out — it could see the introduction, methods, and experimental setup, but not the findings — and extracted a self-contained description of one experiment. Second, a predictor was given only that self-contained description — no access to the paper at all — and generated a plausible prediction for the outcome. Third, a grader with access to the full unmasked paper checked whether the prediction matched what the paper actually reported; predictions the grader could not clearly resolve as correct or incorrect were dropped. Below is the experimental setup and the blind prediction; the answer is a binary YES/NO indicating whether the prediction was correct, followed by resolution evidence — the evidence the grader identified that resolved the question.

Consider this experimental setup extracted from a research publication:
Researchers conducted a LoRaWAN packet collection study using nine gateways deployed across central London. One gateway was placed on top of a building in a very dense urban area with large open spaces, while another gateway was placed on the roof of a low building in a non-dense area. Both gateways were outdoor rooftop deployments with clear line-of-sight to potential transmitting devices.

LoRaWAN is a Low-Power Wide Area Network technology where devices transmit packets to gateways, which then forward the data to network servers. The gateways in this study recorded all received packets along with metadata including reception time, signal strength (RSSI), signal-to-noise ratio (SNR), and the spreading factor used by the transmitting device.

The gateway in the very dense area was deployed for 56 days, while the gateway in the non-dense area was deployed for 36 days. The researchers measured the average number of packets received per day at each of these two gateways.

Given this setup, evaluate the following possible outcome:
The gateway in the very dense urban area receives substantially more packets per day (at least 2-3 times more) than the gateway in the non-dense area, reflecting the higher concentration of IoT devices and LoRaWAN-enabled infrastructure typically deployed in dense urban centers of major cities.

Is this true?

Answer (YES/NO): YES